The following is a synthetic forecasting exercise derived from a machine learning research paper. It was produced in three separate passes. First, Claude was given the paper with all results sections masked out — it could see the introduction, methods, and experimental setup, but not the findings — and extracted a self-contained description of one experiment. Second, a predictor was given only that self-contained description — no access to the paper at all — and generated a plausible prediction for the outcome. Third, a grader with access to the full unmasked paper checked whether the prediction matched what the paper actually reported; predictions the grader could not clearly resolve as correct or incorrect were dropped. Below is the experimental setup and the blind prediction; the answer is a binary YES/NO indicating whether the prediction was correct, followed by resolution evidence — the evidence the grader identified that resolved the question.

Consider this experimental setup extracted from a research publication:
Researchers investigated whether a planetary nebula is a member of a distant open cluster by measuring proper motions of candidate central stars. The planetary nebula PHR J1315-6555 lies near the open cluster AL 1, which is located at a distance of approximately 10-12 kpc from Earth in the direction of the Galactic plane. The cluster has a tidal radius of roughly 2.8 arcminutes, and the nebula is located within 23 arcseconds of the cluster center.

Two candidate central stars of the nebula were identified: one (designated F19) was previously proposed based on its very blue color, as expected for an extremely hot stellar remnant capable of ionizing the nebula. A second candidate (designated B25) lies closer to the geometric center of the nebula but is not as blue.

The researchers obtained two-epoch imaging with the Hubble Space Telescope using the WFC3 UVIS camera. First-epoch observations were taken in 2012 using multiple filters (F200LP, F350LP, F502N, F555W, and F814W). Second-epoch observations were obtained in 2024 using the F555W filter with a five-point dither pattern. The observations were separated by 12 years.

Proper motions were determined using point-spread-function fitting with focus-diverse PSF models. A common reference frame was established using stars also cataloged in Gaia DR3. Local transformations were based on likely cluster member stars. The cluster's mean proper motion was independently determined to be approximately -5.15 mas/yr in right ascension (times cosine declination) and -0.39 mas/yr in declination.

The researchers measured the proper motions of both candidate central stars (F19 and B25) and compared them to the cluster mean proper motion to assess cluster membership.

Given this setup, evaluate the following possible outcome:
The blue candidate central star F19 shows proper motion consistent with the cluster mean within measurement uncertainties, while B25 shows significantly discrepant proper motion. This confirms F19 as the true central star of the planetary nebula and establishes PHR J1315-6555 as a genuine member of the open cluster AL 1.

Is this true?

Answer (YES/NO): NO